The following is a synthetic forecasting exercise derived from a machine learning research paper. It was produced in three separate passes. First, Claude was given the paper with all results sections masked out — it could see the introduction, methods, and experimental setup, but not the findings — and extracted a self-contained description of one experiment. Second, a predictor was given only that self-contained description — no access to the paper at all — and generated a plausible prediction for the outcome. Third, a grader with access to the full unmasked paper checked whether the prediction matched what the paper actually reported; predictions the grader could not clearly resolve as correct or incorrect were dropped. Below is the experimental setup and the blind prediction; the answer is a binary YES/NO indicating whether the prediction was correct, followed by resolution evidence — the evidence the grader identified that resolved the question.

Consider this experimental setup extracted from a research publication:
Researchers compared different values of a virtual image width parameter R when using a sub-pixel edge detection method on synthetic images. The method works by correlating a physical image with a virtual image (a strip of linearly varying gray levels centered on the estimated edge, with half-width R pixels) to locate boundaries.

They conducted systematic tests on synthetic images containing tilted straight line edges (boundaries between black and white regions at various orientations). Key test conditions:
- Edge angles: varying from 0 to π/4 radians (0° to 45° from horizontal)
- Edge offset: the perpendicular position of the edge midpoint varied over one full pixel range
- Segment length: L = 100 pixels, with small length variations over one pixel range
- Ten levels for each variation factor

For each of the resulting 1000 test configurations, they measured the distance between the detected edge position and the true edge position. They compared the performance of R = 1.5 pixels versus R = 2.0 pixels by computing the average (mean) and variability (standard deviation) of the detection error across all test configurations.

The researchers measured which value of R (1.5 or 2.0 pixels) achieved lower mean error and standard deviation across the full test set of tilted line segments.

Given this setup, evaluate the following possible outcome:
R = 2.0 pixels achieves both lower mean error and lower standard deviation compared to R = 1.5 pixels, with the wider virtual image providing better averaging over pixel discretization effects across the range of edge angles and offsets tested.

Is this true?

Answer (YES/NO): NO